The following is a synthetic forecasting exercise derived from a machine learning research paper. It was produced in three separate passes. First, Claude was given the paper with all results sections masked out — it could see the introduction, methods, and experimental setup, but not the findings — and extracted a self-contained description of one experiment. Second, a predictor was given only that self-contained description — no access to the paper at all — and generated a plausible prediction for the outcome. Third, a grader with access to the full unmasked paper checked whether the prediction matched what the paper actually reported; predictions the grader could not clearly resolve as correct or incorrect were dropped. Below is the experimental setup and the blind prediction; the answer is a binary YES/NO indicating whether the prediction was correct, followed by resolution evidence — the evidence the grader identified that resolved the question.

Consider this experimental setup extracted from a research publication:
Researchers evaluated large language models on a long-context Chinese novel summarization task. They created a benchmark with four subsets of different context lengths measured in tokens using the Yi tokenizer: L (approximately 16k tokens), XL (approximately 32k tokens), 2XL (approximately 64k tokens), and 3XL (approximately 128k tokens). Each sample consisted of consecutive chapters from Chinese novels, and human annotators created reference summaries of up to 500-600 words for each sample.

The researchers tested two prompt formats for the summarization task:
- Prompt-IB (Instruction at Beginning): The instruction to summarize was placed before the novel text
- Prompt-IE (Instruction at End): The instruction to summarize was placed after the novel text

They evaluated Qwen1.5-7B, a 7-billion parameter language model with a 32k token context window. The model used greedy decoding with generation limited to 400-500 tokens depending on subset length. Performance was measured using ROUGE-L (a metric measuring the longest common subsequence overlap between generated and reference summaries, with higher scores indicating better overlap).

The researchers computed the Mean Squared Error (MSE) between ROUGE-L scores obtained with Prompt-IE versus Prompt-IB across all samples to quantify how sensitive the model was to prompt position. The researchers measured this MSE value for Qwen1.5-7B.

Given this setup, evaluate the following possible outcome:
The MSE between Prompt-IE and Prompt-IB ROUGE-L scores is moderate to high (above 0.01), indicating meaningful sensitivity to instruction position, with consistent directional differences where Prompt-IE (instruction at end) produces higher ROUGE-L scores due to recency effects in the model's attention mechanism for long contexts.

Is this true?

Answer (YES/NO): YES